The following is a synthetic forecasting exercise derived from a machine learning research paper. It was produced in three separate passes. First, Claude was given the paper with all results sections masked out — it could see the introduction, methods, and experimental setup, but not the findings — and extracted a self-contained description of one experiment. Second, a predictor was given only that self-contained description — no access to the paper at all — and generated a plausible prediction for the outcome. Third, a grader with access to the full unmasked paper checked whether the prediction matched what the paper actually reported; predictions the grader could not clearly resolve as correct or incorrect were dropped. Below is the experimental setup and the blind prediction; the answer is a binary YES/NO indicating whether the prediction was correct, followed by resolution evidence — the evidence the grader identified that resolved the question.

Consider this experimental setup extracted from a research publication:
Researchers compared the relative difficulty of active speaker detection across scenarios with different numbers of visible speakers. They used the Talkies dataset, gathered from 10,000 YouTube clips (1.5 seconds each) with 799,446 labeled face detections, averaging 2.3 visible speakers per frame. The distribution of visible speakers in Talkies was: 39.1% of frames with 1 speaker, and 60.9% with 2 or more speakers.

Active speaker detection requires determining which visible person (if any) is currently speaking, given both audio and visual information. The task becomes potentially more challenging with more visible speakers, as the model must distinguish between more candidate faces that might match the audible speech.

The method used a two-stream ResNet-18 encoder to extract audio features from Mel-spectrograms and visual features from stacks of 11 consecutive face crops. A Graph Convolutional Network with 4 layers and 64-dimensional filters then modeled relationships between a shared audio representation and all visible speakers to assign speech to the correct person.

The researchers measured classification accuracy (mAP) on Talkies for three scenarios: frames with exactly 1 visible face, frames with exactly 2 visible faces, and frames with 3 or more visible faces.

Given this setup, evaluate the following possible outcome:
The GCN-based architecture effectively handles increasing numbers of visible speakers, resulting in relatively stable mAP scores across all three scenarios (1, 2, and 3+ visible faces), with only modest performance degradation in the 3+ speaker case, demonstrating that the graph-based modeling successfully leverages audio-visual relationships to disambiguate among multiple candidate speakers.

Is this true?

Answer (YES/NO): NO